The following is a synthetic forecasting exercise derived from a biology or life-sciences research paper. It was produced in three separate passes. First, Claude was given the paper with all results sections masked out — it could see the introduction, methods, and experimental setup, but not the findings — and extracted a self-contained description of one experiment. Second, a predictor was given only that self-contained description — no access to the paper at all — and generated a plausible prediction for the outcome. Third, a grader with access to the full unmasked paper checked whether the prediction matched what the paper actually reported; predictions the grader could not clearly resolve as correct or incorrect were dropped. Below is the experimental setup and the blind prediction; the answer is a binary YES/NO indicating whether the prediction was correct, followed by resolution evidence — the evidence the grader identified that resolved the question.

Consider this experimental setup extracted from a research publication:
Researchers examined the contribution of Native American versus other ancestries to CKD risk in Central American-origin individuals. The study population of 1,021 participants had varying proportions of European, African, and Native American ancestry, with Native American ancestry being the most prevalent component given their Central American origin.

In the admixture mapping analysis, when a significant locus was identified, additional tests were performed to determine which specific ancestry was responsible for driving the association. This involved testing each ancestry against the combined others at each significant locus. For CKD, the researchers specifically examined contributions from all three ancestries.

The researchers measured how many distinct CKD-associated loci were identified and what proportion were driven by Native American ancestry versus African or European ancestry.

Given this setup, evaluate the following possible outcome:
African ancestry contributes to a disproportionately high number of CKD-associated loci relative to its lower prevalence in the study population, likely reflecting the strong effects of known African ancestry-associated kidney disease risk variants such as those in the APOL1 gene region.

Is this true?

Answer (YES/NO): NO